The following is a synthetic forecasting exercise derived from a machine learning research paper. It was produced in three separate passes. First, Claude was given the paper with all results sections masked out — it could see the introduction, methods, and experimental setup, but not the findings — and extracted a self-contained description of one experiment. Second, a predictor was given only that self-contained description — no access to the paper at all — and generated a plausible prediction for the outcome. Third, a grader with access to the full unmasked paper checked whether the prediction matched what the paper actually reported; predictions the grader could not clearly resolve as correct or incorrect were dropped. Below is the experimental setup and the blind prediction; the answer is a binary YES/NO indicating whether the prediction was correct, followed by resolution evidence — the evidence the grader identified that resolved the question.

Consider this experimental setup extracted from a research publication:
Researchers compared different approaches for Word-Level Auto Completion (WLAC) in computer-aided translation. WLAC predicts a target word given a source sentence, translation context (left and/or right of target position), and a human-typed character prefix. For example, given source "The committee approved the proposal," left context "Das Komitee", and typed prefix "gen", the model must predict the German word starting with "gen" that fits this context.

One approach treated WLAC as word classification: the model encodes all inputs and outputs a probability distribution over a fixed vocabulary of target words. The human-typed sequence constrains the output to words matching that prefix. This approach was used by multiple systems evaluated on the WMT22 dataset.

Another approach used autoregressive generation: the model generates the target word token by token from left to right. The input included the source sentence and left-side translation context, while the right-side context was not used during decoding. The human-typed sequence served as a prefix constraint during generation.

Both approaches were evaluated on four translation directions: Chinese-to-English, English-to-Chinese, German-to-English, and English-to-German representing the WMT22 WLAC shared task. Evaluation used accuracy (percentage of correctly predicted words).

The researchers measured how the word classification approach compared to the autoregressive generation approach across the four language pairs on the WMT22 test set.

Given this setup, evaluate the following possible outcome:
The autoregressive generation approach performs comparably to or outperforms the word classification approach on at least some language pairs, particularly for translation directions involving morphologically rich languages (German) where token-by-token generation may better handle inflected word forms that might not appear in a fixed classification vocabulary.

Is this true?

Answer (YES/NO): YES